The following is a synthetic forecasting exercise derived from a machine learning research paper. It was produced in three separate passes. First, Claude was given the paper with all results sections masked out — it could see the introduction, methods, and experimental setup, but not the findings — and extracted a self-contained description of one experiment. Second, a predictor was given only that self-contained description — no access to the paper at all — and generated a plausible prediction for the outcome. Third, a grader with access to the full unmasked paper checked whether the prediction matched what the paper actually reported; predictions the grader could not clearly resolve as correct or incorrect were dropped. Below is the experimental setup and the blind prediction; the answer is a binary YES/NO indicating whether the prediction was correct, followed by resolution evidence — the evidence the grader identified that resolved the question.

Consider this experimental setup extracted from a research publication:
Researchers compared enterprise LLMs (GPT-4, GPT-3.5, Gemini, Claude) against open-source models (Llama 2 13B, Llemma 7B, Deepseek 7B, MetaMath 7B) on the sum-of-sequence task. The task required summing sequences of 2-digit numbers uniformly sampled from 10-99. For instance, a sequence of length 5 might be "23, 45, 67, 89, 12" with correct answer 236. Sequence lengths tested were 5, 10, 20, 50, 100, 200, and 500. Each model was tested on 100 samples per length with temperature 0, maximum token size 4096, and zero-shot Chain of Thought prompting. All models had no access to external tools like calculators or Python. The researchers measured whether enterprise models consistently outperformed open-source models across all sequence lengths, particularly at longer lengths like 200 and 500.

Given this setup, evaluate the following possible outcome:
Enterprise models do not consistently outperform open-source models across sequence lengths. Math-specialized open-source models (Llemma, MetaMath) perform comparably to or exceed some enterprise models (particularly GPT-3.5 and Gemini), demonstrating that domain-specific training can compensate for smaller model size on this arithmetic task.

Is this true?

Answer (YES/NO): NO